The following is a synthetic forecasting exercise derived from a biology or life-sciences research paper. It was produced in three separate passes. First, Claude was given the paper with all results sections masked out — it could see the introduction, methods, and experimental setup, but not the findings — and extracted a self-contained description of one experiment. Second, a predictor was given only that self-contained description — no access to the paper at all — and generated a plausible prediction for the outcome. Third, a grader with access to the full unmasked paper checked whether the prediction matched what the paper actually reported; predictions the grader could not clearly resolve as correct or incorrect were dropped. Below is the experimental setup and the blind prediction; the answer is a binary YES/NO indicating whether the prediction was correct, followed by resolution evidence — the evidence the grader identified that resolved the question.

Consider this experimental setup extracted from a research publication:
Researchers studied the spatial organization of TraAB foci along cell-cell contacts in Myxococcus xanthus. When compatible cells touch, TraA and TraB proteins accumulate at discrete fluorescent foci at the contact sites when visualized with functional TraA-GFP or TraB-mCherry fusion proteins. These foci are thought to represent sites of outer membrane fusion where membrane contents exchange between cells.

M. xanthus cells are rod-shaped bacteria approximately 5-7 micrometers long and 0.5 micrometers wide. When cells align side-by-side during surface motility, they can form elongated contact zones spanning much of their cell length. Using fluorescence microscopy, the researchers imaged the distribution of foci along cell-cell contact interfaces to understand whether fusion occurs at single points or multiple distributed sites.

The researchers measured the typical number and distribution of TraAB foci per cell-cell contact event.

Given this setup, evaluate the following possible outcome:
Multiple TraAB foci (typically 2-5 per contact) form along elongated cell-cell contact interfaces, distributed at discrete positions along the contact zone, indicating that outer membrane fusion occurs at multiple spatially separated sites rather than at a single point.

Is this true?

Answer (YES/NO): YES